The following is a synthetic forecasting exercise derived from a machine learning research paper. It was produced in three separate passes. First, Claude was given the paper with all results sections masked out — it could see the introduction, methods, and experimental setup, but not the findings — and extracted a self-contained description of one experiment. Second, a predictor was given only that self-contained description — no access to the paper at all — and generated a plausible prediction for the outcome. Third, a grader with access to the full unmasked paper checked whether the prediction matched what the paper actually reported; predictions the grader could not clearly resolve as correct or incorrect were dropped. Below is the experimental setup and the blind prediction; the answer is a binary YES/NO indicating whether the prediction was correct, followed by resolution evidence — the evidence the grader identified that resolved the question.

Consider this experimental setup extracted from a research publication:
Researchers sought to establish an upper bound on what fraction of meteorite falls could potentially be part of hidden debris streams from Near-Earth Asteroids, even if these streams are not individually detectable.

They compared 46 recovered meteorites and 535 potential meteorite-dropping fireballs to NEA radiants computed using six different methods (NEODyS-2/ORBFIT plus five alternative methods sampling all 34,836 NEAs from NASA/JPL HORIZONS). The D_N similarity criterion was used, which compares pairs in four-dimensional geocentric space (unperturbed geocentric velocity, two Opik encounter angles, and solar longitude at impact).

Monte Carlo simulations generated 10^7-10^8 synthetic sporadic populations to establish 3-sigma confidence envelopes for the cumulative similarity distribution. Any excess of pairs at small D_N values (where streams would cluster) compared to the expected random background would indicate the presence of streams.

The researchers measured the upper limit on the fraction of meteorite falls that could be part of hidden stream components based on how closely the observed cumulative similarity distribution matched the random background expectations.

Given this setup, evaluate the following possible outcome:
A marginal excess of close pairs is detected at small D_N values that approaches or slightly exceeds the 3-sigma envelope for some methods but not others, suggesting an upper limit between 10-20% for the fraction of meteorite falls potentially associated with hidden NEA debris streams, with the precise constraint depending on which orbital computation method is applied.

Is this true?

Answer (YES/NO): NO